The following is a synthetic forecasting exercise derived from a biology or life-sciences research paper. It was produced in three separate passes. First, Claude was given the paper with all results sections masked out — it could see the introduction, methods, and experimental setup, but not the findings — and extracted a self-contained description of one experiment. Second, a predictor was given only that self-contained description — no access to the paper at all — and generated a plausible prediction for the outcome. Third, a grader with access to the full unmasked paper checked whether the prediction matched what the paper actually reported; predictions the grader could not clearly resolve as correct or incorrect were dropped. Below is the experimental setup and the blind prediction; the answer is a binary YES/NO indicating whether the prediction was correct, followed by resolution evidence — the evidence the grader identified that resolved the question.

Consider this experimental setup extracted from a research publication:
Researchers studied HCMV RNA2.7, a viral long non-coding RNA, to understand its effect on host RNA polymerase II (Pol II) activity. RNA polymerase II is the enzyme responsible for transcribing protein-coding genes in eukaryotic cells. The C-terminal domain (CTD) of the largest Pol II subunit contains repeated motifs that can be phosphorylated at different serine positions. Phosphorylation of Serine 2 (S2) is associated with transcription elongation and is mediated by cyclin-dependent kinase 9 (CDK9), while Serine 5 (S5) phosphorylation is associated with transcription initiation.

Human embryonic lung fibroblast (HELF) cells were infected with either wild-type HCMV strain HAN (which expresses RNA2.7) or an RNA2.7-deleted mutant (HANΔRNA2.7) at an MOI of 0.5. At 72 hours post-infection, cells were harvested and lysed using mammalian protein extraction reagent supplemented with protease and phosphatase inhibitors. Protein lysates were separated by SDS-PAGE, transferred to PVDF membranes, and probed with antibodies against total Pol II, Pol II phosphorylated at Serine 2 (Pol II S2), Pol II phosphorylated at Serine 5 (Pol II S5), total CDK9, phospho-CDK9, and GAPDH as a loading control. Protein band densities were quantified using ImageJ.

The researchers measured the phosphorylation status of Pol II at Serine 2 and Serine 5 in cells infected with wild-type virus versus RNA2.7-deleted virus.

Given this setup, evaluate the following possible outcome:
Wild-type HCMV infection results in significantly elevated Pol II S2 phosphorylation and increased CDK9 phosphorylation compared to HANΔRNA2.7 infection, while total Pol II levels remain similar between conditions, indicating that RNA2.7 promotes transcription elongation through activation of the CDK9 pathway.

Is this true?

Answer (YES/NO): NO